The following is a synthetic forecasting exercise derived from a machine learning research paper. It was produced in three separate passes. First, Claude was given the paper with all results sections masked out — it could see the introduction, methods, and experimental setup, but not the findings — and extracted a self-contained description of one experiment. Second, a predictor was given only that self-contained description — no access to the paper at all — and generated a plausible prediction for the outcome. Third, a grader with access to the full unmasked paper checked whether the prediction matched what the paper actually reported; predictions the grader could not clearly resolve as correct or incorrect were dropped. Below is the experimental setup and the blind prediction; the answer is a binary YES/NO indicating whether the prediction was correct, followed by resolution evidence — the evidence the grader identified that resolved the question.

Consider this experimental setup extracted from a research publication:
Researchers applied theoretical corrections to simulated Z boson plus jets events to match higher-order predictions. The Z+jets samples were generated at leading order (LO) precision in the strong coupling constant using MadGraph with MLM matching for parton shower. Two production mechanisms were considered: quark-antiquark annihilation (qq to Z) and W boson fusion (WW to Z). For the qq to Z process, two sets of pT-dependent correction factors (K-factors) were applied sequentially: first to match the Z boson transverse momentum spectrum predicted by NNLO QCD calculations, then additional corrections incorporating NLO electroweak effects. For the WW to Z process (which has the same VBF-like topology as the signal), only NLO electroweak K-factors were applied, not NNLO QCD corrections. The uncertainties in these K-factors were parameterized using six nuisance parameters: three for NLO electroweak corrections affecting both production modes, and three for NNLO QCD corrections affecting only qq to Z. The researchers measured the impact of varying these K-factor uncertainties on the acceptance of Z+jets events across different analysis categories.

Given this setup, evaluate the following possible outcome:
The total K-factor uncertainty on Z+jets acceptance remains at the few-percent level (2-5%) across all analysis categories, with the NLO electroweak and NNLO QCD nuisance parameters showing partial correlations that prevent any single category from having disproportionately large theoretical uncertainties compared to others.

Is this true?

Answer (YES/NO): NO